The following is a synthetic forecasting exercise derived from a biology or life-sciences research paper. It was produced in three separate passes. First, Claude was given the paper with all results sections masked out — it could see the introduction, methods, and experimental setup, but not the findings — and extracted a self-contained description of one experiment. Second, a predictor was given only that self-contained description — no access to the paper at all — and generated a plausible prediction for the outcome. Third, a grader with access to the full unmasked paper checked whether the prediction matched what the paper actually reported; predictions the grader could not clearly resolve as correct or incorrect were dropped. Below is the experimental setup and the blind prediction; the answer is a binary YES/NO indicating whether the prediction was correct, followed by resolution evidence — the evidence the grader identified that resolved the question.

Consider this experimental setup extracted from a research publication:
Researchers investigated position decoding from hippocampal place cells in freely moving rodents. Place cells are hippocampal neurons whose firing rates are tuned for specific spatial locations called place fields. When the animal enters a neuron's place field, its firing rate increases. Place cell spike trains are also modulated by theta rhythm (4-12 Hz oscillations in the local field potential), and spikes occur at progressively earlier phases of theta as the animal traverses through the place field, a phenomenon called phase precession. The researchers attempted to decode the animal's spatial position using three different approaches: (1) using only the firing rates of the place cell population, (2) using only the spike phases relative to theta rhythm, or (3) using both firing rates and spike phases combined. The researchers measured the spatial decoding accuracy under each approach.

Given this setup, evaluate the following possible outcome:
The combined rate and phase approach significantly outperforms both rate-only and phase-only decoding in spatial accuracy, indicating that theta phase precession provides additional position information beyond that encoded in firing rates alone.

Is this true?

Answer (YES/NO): YES